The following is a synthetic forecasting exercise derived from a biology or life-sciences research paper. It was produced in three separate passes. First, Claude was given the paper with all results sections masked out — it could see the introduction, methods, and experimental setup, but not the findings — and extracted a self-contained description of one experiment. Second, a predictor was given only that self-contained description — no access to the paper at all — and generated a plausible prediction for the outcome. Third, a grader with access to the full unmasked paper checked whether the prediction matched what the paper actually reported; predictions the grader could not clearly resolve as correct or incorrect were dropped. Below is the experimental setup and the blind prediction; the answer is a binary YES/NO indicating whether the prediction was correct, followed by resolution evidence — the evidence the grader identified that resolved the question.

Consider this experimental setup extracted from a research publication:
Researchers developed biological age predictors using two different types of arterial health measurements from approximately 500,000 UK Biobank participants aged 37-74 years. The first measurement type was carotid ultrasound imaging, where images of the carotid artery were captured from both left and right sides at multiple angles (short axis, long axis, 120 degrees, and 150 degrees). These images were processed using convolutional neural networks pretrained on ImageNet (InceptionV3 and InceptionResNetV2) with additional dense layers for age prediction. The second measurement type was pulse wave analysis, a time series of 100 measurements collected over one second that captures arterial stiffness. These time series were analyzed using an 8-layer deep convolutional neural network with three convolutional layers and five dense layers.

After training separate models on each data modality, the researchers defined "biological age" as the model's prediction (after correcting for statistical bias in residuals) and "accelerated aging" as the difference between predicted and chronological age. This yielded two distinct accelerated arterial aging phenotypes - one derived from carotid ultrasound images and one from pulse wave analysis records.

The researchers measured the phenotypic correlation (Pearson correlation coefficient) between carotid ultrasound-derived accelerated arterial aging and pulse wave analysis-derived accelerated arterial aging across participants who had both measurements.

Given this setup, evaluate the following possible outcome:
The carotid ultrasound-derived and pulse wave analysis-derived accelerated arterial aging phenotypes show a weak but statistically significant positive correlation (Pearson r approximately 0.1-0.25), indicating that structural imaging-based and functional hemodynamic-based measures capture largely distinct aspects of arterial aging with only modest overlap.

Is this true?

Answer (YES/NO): YES